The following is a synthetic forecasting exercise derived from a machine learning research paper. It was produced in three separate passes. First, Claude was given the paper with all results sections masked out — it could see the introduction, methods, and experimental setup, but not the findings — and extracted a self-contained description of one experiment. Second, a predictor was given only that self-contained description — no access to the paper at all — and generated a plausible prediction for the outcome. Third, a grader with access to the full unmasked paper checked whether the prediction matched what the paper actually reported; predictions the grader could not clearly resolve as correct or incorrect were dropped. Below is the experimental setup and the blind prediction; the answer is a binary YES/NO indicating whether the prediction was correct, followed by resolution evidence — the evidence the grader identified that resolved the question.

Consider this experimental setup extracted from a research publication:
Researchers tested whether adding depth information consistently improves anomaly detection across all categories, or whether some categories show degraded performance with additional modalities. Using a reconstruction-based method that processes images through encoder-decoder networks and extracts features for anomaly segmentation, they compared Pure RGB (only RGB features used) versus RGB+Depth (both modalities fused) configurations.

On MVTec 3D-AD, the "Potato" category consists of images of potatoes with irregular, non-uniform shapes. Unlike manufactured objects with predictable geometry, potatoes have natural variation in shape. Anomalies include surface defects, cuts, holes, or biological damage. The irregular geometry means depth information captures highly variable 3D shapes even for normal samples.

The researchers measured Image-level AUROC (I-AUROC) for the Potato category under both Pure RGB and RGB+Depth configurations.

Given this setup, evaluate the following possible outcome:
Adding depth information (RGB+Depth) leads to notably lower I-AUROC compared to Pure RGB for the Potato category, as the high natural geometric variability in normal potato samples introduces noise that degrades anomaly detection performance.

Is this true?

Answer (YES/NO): NO